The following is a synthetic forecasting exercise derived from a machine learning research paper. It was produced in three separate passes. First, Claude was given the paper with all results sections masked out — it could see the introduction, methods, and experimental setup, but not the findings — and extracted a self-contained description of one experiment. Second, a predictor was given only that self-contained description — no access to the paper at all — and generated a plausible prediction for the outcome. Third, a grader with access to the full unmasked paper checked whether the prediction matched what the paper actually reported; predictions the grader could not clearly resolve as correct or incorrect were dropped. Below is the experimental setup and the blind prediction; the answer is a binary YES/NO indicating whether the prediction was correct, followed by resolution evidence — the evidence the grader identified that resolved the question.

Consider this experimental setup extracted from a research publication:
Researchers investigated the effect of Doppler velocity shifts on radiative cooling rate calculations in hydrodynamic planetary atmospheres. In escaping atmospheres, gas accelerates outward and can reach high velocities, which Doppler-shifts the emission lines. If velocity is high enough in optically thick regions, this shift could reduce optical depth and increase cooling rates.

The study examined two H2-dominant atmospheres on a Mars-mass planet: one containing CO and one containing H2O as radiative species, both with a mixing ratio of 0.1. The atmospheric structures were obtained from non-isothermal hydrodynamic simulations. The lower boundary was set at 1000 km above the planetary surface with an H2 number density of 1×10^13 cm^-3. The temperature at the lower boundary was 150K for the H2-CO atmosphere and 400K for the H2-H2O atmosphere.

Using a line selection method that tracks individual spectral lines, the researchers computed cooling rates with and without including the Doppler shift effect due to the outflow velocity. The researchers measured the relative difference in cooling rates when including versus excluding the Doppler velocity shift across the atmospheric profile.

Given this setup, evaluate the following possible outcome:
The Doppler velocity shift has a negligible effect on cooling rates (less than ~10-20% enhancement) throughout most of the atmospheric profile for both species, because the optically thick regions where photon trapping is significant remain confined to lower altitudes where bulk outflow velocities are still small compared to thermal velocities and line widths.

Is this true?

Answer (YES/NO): YES